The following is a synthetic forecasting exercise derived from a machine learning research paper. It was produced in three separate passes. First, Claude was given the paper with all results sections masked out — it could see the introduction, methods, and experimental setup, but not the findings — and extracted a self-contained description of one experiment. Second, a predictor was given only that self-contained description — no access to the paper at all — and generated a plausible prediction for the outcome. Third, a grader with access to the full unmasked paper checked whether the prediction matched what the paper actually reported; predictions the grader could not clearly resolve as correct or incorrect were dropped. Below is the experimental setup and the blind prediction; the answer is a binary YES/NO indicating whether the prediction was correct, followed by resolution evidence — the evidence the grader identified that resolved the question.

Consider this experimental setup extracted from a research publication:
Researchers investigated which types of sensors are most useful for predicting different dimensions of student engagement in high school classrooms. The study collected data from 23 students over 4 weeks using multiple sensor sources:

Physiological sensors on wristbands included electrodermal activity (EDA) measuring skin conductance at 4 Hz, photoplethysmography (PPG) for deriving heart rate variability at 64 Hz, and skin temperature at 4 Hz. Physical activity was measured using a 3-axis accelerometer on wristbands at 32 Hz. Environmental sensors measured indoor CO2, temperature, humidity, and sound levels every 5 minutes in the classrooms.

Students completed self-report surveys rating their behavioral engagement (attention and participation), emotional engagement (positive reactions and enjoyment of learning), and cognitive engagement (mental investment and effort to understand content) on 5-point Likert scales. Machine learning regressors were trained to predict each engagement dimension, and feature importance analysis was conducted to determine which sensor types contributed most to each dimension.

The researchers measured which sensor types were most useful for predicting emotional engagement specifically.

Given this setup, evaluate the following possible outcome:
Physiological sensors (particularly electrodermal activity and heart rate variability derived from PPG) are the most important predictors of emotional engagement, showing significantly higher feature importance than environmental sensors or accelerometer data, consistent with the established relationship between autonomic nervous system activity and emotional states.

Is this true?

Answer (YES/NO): NO